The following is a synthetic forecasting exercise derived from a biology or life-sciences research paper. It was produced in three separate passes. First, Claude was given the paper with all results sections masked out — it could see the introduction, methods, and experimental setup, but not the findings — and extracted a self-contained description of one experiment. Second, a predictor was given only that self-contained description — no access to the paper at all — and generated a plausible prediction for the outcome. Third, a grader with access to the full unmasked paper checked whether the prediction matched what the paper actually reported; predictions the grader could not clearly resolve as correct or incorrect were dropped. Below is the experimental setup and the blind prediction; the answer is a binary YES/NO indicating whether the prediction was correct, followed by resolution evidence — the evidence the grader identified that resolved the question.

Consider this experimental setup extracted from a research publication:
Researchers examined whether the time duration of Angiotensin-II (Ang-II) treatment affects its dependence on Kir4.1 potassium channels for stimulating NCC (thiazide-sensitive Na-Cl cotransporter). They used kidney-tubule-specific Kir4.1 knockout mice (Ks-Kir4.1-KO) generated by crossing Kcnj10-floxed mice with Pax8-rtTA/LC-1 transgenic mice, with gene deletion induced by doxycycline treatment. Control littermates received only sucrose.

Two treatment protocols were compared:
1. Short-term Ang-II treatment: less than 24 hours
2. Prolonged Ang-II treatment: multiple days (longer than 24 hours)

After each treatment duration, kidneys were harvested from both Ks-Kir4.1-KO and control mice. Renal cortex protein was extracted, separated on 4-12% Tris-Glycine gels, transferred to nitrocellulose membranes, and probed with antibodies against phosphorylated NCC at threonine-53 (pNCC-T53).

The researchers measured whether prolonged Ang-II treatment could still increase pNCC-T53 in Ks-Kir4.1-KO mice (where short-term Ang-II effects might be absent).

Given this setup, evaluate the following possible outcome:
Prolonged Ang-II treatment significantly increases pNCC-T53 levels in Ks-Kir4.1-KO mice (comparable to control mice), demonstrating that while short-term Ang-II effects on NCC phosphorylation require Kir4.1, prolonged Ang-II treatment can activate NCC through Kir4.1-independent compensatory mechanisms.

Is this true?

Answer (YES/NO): NO